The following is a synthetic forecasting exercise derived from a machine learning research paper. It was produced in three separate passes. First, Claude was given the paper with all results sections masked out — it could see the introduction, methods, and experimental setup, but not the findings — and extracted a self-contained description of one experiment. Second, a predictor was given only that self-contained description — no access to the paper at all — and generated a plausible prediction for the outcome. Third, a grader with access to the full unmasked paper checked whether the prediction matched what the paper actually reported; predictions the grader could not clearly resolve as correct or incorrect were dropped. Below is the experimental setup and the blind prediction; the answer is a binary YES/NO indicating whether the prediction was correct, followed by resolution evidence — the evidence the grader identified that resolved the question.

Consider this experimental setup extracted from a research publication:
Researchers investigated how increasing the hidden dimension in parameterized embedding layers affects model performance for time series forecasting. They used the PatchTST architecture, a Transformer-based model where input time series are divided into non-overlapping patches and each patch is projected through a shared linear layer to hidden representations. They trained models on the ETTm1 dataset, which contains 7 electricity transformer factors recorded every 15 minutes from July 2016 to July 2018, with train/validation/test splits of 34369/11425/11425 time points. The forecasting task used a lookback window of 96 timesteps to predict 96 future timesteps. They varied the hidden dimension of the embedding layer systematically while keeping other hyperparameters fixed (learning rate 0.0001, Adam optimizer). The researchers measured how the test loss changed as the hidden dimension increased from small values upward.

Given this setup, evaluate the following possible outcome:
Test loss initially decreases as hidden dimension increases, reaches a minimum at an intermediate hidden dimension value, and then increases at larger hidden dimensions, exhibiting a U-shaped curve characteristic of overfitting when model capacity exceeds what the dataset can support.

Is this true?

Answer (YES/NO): YES